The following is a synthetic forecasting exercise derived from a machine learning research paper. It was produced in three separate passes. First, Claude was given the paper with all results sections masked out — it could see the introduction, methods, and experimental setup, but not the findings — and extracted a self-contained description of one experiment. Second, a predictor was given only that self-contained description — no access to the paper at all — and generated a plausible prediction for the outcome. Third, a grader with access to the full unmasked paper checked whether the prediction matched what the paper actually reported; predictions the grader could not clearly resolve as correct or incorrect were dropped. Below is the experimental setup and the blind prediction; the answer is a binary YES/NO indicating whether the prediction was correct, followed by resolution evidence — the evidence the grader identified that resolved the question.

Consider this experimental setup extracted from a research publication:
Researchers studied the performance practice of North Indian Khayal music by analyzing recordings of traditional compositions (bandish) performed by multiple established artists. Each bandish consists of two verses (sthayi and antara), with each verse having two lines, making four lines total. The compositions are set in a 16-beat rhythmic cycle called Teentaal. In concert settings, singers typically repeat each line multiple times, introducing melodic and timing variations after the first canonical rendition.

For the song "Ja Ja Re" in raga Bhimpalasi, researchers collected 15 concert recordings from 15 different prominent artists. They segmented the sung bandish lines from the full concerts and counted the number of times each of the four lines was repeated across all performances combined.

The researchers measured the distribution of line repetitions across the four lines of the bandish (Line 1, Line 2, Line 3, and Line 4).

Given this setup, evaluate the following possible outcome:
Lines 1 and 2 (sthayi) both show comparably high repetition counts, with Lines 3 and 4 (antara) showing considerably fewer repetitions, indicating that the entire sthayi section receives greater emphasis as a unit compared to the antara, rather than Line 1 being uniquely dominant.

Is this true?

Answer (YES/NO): NO